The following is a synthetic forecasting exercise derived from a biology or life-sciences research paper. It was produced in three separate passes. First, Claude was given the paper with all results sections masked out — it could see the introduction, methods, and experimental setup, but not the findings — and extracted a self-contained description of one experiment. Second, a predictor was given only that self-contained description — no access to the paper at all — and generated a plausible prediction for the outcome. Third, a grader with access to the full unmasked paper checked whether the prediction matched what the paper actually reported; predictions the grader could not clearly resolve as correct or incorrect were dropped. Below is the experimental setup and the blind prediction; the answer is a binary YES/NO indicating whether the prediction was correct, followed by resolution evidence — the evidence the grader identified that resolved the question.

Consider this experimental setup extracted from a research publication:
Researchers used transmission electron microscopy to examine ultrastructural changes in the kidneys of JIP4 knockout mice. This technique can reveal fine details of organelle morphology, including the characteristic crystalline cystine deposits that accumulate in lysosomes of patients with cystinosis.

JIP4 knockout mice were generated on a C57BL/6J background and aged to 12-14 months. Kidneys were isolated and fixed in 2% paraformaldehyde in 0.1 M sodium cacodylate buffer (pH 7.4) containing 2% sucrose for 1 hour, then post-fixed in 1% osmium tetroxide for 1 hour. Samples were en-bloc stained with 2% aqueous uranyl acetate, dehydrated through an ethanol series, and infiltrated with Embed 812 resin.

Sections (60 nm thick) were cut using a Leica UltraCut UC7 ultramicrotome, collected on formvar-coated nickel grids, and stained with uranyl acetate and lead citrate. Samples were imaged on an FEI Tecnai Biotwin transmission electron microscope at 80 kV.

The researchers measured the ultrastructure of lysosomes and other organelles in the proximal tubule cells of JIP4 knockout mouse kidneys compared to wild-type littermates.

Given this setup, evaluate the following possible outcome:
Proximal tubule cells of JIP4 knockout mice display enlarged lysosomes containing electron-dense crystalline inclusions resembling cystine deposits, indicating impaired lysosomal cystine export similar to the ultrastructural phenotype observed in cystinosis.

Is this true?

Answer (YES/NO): NO